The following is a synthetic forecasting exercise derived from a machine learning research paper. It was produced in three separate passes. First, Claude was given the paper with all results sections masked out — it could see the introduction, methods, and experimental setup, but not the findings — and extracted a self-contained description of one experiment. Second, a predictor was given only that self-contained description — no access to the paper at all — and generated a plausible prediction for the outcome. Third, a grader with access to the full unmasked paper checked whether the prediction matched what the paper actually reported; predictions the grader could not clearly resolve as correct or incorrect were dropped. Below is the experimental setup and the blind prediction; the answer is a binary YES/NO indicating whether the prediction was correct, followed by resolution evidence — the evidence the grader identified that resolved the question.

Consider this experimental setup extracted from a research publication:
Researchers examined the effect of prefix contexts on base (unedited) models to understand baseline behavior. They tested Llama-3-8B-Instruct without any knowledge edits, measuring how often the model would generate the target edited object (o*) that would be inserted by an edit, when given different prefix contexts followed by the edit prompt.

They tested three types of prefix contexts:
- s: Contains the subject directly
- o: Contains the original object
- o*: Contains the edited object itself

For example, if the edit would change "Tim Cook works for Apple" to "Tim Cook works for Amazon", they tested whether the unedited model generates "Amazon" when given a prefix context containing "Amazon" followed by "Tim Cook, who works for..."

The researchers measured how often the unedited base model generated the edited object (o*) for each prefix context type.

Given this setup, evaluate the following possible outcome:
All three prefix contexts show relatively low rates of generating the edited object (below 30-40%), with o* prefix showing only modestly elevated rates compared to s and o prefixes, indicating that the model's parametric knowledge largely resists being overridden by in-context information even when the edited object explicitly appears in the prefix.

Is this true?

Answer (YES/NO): NO